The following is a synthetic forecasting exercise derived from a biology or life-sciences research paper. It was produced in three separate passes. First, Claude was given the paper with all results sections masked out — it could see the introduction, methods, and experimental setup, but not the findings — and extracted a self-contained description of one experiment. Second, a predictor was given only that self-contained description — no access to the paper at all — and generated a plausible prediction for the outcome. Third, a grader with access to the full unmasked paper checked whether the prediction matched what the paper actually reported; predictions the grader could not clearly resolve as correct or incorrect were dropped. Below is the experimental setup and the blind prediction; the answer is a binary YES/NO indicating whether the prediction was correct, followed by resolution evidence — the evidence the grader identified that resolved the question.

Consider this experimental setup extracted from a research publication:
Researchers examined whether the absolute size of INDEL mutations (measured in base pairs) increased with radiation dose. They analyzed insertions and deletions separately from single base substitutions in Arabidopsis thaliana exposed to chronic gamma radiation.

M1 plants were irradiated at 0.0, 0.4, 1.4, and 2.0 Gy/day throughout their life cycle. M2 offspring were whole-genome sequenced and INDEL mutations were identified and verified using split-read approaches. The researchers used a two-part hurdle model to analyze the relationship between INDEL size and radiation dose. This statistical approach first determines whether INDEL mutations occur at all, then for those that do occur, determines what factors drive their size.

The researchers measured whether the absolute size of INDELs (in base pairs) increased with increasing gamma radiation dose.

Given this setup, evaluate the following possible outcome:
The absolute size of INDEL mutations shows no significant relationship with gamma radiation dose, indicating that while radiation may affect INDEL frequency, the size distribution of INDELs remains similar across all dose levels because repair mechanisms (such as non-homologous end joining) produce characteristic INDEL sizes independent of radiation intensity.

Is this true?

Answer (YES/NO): NO